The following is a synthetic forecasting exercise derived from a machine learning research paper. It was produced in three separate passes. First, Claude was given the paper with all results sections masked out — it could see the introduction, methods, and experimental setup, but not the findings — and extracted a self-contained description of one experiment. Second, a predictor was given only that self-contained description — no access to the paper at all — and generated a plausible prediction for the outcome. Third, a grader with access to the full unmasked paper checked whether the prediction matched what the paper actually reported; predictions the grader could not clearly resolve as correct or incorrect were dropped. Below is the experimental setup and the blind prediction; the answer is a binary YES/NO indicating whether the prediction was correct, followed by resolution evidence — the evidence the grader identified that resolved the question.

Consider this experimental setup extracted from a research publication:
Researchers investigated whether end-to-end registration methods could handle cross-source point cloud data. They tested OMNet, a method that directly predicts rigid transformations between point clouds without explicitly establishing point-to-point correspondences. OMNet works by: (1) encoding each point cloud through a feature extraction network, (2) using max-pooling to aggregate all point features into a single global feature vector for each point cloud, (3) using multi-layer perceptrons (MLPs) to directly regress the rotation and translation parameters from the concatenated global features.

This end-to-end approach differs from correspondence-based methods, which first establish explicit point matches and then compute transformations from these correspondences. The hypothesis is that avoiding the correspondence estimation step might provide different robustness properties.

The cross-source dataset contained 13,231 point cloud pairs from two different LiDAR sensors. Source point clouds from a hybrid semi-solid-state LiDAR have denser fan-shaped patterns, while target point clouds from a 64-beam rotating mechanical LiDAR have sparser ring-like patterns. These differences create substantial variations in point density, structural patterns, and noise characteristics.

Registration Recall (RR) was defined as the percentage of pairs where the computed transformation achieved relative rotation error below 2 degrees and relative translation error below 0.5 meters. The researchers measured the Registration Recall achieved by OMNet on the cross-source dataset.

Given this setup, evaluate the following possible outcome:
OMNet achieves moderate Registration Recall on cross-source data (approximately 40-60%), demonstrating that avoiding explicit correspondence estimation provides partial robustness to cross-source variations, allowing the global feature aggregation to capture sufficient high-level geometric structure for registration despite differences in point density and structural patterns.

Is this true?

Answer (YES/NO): NO